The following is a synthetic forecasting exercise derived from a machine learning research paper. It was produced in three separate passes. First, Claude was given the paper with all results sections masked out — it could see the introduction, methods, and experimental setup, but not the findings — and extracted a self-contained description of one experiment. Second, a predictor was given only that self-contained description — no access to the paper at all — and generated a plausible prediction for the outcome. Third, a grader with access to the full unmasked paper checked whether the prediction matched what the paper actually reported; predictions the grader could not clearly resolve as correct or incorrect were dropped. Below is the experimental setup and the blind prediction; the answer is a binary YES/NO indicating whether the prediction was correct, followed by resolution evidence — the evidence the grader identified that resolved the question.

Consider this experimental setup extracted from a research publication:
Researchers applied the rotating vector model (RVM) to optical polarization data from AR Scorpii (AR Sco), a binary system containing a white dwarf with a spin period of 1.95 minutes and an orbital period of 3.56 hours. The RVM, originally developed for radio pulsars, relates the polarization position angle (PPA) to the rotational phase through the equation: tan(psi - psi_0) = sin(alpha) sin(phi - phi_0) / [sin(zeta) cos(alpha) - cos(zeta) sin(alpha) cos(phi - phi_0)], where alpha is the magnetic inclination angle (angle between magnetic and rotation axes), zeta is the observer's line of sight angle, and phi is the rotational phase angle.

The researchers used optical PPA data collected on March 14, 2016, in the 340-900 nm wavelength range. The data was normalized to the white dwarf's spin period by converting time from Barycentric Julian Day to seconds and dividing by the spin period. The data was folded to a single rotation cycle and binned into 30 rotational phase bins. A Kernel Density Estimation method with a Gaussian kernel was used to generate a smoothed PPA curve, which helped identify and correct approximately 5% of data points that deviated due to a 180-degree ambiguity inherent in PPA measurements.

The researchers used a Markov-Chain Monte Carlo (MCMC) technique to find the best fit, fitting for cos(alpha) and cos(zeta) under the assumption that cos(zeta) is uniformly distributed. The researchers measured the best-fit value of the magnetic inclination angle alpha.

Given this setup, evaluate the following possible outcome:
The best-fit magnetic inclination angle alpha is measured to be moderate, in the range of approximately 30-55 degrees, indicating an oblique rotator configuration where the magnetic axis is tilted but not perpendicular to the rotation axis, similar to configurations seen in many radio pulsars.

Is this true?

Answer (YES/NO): NO